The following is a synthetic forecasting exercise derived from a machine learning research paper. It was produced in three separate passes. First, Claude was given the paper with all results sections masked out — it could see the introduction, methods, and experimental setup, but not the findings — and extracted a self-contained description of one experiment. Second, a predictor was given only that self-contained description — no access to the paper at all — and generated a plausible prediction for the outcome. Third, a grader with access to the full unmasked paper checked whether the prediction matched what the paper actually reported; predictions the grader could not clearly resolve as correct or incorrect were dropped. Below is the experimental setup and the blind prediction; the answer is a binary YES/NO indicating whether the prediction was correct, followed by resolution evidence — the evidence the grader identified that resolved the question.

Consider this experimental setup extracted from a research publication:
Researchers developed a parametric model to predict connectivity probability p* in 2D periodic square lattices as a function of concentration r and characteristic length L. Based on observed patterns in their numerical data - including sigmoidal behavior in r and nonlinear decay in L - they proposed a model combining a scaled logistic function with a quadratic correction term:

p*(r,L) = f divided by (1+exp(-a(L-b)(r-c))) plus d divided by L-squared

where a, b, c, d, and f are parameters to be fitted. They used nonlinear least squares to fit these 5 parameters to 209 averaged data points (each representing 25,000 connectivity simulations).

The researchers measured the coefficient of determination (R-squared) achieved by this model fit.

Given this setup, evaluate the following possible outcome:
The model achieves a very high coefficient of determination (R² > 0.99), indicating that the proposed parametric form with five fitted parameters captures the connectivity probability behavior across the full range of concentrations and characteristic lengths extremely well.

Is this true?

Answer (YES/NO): YES